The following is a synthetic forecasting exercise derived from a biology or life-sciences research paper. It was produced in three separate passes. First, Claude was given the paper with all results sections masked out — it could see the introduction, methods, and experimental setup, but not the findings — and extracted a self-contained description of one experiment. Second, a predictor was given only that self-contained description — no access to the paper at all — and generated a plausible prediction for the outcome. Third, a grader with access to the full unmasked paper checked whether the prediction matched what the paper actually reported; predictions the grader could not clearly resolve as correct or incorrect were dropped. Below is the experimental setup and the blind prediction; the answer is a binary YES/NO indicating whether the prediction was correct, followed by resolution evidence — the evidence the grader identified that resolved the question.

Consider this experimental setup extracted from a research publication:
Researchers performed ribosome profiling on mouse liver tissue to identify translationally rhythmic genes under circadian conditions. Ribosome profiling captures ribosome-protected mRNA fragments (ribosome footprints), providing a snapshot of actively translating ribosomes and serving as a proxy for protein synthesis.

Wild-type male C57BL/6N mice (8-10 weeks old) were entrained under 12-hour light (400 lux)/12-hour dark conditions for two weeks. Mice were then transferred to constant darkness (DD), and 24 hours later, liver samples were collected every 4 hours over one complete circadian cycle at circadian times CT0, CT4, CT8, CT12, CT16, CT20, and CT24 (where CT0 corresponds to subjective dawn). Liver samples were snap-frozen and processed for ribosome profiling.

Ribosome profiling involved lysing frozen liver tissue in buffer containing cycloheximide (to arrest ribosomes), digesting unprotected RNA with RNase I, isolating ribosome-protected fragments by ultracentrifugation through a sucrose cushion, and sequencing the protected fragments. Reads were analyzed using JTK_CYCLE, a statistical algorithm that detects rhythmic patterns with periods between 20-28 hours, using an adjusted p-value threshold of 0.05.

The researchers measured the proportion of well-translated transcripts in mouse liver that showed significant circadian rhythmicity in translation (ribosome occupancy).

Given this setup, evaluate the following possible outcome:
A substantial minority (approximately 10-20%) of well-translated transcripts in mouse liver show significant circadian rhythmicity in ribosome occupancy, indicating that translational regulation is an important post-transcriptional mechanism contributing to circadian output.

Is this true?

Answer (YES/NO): NO